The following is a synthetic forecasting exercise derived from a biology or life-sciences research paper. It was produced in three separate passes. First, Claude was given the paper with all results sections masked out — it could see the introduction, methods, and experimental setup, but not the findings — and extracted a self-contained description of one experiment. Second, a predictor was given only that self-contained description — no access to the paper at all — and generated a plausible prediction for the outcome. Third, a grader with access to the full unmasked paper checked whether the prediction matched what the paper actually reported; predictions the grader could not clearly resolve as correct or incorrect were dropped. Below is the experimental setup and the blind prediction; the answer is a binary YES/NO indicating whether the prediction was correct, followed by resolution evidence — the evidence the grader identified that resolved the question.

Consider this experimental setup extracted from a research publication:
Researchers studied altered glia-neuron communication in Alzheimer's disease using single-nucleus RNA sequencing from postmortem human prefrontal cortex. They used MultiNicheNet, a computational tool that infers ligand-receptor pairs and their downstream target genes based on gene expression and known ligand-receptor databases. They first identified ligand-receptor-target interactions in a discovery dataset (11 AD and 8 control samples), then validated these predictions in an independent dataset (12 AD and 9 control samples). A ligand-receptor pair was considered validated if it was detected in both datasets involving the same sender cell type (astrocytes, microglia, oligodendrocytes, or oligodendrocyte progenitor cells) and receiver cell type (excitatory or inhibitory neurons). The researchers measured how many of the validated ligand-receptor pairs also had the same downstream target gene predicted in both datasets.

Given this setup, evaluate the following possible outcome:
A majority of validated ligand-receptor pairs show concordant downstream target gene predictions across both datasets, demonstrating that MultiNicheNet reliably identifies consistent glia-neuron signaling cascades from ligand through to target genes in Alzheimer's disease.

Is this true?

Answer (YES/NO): NO